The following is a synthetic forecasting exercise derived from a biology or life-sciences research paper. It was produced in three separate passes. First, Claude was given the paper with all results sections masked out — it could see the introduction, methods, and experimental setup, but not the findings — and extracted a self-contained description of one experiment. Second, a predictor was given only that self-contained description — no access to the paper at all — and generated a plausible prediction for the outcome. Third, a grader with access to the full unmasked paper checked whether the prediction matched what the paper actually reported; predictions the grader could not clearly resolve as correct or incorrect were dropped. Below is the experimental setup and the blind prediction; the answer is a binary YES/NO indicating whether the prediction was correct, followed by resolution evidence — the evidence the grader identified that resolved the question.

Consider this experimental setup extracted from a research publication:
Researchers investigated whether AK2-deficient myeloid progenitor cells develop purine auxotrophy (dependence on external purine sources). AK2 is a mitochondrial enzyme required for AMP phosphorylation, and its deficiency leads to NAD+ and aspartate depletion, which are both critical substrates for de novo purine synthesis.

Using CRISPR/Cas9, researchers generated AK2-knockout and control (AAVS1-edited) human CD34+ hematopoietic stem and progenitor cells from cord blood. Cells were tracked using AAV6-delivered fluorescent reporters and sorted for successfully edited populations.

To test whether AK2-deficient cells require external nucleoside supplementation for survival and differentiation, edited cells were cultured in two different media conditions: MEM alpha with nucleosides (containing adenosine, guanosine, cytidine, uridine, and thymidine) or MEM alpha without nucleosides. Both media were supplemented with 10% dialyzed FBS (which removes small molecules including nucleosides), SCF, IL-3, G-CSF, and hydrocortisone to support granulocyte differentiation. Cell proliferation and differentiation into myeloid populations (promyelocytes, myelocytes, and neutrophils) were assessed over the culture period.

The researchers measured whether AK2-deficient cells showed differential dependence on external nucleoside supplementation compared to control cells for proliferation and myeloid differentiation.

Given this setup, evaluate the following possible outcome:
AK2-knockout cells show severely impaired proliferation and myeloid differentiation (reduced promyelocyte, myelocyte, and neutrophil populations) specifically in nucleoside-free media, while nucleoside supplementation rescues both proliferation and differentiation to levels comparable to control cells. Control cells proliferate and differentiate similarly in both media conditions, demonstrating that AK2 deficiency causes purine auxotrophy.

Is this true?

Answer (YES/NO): NO